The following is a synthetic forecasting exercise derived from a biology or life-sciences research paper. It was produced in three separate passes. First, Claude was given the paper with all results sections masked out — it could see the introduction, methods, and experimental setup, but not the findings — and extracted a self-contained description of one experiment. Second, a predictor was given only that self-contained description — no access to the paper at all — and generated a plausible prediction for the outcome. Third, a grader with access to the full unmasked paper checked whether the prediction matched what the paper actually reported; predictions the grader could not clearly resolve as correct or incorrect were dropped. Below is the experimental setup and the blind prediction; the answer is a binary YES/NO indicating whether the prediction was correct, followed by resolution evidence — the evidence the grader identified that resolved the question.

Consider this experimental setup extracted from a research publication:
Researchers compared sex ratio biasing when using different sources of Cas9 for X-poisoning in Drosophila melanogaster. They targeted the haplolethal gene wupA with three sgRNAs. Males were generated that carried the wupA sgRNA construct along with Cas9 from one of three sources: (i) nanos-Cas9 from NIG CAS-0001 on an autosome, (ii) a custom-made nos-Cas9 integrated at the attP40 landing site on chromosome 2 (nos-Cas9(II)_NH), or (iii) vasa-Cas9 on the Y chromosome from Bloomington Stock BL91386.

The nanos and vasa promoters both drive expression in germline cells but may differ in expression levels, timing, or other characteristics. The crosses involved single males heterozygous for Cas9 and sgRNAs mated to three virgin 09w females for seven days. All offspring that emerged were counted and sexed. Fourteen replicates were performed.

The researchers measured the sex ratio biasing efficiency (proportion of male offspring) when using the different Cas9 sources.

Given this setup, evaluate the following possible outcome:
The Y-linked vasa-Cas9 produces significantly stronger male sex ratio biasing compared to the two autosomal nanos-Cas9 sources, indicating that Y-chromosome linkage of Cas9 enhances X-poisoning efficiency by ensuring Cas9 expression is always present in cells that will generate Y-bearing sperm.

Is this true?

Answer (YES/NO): NO